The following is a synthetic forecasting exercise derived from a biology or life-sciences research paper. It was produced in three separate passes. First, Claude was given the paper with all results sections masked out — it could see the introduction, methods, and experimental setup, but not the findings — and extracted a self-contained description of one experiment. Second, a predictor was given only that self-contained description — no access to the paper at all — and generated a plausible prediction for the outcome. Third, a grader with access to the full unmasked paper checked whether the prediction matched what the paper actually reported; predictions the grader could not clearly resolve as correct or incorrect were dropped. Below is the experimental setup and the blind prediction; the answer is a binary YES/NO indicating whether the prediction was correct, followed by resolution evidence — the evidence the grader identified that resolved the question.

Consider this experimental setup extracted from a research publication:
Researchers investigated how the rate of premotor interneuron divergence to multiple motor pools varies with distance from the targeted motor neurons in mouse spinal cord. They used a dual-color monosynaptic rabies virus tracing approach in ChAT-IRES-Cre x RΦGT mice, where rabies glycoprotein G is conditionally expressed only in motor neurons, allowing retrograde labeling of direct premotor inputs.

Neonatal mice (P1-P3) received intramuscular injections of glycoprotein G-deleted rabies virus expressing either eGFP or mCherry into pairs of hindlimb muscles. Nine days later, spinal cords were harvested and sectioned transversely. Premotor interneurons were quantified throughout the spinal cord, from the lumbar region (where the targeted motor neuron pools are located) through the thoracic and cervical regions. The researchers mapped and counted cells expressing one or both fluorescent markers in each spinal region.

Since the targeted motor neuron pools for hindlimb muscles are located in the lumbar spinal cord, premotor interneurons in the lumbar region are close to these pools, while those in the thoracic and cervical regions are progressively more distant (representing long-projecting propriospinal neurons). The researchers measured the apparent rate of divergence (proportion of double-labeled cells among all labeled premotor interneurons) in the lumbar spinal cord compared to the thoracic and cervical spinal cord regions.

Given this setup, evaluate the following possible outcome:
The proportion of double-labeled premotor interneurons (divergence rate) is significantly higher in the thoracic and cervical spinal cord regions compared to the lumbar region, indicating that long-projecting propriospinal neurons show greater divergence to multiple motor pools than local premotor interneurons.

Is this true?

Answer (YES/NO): YES